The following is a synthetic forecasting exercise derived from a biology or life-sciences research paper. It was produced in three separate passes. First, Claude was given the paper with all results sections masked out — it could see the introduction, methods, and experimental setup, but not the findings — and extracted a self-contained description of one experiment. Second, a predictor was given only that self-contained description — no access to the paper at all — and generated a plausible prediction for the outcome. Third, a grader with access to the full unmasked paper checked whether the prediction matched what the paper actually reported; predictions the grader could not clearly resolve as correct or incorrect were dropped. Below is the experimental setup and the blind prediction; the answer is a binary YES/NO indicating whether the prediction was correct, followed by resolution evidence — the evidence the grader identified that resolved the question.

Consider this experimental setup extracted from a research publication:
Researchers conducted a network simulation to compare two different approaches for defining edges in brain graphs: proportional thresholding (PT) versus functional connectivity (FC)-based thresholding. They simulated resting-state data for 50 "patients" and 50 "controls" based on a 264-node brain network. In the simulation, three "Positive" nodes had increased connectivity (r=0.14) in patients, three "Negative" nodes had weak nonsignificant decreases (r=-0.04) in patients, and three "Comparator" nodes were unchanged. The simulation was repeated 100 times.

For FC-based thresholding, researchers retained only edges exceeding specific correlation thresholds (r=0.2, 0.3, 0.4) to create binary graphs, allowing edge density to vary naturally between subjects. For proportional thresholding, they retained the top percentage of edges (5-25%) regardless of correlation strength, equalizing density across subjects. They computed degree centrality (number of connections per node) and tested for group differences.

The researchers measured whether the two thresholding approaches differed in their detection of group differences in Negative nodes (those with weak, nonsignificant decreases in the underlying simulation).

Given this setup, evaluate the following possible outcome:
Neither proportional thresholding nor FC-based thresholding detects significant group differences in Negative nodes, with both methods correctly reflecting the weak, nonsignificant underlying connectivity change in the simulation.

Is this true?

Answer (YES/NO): NO